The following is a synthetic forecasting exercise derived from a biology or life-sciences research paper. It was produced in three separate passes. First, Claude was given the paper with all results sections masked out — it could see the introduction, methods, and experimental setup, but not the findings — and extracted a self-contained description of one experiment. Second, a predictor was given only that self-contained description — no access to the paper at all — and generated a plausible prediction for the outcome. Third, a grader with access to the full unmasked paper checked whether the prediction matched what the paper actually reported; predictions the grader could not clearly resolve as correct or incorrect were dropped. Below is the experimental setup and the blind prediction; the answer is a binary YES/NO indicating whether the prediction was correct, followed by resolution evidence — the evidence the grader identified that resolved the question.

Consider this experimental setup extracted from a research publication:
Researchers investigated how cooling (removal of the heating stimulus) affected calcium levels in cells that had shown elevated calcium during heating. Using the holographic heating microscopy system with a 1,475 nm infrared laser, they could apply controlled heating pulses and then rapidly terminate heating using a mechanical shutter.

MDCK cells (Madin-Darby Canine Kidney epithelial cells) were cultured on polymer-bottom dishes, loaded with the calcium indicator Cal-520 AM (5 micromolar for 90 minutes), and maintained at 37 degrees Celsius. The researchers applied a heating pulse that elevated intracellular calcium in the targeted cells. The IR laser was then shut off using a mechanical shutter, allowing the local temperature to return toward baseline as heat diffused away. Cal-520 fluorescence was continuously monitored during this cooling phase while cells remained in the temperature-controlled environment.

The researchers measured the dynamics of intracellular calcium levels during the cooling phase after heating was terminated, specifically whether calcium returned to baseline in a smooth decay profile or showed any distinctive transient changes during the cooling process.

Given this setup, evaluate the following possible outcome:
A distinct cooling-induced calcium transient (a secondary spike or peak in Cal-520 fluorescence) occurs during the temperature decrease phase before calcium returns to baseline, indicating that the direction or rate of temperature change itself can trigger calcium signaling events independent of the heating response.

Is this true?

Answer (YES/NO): NO